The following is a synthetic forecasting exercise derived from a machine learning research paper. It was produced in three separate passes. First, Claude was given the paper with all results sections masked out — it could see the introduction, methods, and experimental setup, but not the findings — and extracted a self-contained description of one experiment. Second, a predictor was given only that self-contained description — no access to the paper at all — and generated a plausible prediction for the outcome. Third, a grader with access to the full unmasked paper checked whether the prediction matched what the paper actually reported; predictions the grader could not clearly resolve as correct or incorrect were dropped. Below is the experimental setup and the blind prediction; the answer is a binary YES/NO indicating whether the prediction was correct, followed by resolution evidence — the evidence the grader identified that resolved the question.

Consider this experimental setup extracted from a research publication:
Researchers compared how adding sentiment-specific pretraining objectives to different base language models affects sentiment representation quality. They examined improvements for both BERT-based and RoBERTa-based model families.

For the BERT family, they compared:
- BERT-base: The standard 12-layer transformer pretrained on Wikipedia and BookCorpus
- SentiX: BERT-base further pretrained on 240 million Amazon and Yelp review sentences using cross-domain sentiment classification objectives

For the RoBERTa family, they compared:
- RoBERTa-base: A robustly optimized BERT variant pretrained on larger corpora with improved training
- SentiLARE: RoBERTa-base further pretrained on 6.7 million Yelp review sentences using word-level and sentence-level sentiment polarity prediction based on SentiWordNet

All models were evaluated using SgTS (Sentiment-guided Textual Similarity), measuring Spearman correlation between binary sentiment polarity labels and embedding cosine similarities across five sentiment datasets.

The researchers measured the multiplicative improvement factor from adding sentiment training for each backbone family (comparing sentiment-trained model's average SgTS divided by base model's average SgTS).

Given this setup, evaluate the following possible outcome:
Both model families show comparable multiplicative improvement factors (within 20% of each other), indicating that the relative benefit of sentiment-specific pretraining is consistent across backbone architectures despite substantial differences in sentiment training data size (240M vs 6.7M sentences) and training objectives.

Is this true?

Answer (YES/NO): NO